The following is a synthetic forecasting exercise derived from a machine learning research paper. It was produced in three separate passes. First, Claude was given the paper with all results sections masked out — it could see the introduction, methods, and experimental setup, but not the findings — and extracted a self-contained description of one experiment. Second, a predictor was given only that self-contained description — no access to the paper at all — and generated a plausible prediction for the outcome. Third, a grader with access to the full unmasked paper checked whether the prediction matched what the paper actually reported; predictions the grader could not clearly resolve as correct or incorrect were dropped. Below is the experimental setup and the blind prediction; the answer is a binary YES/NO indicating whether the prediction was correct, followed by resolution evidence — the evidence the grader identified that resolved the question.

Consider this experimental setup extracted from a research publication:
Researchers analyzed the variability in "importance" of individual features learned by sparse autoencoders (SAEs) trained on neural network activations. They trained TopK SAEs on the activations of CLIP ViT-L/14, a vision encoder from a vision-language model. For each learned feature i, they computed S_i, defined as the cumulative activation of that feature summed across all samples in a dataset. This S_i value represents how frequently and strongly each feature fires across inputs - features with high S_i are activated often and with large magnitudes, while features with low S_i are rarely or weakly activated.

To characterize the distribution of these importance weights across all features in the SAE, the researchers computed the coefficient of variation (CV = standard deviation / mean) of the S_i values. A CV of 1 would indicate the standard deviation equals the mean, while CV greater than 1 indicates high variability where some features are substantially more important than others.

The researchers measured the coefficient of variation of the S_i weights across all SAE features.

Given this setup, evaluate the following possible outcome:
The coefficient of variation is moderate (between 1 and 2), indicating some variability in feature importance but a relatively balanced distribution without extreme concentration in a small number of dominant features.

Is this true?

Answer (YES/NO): YES